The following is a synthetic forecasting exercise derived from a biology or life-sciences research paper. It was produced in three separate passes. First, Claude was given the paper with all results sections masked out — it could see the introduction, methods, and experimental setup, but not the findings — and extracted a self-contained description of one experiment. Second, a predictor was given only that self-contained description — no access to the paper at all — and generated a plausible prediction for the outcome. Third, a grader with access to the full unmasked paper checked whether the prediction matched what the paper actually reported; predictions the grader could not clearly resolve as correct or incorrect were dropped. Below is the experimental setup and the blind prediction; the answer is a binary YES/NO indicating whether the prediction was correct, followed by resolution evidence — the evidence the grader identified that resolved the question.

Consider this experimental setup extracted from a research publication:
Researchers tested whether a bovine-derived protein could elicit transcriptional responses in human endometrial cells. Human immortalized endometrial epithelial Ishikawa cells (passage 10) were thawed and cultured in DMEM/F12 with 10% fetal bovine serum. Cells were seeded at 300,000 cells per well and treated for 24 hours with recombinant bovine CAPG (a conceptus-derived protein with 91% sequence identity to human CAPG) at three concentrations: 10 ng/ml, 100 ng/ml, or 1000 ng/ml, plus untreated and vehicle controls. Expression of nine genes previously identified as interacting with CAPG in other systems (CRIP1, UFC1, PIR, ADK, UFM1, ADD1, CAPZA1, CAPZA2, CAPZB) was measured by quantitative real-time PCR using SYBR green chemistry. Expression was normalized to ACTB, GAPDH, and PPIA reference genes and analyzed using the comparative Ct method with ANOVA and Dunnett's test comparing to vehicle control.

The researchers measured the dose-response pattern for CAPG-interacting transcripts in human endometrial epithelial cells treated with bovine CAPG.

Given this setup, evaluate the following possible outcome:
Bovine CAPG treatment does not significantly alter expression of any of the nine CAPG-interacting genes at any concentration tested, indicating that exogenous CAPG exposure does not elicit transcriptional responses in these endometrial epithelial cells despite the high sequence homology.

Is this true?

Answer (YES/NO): NO